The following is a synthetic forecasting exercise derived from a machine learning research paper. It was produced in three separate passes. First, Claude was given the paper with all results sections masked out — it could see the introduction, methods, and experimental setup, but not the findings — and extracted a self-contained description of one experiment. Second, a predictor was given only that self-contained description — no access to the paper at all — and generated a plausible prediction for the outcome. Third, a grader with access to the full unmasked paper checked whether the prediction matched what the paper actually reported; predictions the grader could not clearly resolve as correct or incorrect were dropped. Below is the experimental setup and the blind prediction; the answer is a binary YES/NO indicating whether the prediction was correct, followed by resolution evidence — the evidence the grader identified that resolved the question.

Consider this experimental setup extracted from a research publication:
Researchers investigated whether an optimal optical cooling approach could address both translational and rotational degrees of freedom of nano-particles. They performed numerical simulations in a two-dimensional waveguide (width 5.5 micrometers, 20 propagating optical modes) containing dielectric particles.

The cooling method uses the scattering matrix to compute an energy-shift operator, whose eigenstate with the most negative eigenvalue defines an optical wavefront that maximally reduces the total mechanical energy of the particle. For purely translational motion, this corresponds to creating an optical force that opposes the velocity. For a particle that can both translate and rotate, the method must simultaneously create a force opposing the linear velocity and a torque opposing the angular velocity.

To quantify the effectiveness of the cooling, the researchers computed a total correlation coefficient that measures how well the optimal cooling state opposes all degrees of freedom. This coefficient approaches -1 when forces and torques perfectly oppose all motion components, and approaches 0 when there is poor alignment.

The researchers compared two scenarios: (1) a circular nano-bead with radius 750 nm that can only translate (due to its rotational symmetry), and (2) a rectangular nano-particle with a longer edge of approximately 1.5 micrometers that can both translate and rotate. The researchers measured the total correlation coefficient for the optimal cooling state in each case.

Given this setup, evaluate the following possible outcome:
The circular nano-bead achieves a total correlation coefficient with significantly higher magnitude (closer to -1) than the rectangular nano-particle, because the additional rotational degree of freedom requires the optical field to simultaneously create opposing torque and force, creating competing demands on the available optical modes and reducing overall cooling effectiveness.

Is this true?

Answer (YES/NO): YES